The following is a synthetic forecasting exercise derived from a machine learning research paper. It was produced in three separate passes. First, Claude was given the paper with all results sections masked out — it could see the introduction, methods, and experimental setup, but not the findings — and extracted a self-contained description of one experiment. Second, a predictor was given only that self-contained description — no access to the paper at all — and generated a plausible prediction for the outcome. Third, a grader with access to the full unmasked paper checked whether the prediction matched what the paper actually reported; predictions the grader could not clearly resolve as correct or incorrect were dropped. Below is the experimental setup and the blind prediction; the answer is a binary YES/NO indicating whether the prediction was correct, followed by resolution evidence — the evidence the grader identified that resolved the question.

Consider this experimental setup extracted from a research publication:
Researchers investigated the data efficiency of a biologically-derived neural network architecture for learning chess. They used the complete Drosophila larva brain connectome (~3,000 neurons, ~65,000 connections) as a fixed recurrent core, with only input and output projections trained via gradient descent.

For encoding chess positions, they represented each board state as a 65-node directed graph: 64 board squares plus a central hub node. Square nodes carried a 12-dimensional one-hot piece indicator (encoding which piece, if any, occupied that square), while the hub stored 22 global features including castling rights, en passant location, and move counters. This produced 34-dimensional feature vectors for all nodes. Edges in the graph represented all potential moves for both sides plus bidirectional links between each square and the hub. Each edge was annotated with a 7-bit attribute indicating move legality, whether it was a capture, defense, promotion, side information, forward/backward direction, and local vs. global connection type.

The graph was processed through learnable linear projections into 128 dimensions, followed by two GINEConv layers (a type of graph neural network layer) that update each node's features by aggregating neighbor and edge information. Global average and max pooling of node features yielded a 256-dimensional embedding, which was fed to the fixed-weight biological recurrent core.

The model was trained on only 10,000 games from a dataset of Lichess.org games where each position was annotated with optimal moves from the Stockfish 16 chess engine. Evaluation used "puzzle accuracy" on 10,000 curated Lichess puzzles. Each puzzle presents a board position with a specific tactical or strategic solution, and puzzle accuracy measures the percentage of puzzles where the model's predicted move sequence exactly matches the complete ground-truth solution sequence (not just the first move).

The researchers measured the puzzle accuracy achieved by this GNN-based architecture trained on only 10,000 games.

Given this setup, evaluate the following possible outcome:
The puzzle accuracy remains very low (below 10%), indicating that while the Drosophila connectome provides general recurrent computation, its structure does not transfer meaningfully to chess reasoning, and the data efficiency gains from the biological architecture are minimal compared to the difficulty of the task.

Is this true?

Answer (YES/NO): NO